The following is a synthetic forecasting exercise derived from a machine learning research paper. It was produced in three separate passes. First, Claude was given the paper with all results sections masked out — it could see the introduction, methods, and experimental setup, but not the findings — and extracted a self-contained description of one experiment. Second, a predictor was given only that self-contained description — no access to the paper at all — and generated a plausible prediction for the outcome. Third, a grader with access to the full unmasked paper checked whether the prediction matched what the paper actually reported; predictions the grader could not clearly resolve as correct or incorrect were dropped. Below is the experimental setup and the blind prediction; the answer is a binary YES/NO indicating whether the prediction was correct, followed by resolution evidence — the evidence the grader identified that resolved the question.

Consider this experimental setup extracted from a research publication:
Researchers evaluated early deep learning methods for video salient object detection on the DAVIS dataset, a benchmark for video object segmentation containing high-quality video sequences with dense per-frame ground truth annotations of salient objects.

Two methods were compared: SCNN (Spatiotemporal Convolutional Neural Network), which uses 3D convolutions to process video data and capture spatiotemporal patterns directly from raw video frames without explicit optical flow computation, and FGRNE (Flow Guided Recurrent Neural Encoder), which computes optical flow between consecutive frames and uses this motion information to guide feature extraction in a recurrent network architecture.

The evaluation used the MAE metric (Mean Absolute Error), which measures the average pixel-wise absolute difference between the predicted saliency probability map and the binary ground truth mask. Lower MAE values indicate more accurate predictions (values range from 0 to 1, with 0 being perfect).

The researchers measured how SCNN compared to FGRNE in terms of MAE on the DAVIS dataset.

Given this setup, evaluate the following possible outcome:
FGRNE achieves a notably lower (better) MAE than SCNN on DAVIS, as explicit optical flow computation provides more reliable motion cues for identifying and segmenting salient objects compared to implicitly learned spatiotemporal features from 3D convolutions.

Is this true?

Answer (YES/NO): YES